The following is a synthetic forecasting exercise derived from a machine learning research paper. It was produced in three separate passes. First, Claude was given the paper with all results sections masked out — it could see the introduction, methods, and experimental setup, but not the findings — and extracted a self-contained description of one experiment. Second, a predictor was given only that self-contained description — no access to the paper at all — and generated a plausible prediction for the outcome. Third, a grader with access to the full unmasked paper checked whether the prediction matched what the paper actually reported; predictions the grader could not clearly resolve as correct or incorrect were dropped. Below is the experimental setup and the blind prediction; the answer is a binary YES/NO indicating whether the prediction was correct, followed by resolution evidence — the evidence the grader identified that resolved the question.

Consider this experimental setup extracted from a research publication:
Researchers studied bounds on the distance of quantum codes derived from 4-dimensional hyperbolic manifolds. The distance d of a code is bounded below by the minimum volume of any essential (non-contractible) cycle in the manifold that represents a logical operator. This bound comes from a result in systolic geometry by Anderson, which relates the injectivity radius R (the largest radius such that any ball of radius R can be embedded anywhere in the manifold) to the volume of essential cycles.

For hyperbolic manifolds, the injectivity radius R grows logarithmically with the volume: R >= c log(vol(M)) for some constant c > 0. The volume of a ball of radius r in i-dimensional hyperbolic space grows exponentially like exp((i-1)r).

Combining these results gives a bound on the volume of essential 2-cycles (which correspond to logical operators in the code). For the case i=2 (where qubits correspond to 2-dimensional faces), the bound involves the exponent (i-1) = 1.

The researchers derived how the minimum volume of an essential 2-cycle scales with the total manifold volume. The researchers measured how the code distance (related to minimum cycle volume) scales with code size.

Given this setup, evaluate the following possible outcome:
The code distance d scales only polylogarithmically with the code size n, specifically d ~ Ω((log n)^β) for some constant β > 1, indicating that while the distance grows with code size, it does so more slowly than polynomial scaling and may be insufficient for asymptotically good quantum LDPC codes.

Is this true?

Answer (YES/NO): NO